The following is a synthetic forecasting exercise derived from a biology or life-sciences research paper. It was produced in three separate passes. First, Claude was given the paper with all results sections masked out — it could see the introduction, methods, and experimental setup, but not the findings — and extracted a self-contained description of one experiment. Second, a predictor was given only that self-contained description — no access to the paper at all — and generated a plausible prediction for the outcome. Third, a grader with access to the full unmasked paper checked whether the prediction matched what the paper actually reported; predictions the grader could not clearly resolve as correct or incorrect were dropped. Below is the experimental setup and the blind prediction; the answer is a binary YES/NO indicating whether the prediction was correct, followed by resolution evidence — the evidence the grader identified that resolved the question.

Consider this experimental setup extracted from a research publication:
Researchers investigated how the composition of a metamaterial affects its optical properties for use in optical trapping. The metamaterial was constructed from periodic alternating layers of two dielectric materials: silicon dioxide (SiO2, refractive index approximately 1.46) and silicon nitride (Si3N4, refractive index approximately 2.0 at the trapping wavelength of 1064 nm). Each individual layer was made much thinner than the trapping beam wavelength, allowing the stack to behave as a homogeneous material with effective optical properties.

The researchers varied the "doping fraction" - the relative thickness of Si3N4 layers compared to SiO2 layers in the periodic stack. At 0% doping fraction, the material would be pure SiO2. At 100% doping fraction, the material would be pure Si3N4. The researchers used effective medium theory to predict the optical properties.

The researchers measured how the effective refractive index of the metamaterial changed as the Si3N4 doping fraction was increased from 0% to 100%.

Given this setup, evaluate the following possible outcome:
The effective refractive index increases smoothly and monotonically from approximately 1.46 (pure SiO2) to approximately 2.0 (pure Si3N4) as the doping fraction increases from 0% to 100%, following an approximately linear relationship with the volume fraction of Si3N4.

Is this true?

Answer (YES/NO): NO